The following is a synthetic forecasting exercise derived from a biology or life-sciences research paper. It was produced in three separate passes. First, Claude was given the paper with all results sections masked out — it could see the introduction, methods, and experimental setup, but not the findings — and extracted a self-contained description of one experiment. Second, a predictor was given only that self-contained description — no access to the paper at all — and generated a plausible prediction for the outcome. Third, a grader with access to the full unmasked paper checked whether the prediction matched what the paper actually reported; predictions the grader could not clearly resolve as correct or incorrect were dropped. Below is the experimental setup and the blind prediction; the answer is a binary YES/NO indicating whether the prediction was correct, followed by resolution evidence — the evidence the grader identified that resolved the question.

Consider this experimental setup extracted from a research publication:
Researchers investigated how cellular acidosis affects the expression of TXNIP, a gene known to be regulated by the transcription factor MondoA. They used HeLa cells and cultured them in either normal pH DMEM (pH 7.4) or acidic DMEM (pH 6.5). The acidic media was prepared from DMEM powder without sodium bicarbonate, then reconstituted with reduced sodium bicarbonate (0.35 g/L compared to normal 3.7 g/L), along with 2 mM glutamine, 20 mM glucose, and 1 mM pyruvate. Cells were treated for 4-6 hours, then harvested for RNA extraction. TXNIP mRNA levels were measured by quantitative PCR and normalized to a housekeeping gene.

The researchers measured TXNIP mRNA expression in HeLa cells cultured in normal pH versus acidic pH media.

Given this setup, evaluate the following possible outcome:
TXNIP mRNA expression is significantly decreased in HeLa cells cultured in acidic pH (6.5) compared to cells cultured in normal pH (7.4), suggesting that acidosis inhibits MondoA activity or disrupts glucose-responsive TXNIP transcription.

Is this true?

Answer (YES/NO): NO